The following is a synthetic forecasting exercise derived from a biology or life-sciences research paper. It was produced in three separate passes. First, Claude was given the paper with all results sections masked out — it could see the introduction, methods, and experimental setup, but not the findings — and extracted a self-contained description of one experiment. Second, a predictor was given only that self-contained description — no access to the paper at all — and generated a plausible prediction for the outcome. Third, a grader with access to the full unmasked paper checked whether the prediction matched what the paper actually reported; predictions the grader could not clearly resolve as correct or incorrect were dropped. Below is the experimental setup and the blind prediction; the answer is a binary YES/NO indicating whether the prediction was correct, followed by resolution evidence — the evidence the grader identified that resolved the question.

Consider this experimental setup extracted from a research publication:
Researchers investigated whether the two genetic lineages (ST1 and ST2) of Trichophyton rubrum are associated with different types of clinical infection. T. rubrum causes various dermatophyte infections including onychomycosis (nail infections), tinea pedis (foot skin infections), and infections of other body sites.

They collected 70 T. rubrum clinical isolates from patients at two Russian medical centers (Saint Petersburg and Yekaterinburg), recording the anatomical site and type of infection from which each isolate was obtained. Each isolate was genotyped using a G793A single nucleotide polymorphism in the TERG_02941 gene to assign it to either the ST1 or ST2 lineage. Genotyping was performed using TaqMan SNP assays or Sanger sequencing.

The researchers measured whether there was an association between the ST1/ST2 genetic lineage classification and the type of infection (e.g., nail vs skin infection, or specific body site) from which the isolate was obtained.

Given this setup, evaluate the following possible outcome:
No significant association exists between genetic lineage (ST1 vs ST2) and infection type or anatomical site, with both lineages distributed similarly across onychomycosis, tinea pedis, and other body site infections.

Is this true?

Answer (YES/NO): YES